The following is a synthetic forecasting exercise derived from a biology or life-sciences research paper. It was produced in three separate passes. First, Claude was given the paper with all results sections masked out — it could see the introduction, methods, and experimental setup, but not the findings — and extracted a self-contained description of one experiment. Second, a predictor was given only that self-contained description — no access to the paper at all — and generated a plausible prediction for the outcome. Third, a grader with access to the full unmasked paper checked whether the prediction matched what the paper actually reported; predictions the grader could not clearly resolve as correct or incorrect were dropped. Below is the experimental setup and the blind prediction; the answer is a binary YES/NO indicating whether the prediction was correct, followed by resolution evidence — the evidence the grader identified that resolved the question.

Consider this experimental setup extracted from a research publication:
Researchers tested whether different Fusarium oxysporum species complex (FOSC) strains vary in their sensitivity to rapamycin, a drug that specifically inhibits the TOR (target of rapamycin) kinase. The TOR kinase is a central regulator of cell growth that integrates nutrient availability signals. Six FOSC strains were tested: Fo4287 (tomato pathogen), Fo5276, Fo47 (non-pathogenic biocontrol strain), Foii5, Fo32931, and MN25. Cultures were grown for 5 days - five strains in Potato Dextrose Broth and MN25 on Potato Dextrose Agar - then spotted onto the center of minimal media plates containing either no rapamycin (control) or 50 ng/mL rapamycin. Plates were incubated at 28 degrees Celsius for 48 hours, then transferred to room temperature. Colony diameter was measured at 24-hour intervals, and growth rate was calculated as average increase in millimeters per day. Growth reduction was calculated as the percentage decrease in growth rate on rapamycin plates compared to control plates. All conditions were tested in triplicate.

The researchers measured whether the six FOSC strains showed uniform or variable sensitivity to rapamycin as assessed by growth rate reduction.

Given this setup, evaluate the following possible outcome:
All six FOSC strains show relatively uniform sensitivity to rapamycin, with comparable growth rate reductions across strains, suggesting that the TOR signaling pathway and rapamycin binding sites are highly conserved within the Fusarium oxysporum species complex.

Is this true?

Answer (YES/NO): NO